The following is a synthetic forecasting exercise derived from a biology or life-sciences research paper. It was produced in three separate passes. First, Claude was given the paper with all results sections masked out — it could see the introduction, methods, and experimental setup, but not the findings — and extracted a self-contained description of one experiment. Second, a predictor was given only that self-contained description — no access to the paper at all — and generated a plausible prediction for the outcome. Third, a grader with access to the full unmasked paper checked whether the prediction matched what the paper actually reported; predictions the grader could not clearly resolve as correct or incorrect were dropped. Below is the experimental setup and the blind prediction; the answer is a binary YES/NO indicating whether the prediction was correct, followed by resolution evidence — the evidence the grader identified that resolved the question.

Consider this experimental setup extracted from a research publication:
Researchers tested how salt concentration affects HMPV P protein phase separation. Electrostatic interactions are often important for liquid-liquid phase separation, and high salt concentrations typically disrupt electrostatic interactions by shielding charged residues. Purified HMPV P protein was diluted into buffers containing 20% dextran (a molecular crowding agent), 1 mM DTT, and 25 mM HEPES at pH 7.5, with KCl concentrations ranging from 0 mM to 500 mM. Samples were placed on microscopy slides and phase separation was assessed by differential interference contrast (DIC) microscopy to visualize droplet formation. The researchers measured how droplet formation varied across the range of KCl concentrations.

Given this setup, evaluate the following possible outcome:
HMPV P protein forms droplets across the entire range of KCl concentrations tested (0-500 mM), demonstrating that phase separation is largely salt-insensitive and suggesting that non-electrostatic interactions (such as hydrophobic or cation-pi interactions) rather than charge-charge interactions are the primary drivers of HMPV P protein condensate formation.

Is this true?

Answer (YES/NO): NO